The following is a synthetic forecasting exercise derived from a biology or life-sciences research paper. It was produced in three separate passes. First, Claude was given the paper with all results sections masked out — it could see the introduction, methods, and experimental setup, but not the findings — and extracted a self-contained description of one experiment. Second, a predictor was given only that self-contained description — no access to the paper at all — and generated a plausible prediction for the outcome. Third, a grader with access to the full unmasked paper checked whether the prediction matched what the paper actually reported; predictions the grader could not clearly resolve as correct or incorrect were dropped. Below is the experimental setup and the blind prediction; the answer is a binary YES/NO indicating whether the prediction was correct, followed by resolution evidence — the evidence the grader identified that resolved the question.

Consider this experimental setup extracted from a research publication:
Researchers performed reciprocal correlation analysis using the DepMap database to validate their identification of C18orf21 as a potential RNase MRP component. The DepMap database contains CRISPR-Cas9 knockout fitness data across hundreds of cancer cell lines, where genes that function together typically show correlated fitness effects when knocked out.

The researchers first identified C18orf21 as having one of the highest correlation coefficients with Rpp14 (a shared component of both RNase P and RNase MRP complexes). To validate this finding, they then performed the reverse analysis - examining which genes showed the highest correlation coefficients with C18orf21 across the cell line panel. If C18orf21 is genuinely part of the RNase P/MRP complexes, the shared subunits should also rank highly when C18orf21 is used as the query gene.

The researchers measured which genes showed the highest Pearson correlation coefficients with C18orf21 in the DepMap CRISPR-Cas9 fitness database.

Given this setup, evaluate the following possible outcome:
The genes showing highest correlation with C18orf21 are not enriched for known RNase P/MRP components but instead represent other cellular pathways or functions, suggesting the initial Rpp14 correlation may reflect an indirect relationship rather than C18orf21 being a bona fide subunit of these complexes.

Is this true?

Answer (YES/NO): NO